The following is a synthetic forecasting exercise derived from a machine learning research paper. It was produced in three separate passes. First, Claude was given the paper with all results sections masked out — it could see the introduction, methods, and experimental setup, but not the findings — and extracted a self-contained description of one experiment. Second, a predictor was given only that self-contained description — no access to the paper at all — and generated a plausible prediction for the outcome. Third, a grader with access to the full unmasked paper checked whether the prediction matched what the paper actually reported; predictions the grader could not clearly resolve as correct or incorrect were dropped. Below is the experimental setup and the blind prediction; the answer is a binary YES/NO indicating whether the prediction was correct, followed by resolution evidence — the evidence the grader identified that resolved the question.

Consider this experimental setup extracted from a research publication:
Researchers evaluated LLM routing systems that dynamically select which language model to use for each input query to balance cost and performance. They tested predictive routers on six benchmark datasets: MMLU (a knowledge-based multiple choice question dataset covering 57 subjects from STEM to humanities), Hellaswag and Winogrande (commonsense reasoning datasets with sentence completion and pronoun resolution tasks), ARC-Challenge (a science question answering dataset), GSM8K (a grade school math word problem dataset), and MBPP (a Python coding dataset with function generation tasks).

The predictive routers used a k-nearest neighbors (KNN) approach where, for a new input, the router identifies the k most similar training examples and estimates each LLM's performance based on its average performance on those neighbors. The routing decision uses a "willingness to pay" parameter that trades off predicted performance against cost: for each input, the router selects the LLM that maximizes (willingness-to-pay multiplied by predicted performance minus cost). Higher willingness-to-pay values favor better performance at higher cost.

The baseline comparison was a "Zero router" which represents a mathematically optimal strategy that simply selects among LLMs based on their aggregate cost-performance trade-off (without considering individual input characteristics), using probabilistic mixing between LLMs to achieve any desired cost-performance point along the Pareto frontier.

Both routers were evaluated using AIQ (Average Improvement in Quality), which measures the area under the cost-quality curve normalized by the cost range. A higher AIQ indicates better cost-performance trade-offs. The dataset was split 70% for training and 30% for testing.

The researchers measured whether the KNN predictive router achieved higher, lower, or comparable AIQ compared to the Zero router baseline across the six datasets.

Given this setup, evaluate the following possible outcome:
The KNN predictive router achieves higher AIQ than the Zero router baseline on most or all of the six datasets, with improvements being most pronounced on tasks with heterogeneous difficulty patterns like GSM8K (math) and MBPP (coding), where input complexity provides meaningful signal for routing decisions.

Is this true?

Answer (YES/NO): NO